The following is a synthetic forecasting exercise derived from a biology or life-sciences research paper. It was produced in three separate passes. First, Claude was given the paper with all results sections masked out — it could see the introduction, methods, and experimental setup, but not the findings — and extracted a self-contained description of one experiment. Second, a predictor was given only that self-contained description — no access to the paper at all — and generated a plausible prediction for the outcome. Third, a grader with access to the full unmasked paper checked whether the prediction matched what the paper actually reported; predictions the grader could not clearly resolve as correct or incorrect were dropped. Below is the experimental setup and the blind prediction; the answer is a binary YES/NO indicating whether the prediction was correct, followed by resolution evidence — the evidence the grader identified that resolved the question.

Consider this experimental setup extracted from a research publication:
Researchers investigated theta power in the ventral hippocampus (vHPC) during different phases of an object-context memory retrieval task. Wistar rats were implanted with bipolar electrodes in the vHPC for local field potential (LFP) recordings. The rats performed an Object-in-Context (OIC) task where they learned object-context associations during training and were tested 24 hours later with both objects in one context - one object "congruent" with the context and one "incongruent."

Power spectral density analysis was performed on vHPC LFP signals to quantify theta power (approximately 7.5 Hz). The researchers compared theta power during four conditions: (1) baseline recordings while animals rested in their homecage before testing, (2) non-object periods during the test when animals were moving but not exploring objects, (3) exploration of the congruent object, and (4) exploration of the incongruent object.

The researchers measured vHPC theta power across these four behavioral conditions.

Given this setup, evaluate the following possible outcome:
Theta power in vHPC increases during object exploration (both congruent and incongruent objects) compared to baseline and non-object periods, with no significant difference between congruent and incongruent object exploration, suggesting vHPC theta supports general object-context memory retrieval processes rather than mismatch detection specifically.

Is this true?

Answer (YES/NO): YES